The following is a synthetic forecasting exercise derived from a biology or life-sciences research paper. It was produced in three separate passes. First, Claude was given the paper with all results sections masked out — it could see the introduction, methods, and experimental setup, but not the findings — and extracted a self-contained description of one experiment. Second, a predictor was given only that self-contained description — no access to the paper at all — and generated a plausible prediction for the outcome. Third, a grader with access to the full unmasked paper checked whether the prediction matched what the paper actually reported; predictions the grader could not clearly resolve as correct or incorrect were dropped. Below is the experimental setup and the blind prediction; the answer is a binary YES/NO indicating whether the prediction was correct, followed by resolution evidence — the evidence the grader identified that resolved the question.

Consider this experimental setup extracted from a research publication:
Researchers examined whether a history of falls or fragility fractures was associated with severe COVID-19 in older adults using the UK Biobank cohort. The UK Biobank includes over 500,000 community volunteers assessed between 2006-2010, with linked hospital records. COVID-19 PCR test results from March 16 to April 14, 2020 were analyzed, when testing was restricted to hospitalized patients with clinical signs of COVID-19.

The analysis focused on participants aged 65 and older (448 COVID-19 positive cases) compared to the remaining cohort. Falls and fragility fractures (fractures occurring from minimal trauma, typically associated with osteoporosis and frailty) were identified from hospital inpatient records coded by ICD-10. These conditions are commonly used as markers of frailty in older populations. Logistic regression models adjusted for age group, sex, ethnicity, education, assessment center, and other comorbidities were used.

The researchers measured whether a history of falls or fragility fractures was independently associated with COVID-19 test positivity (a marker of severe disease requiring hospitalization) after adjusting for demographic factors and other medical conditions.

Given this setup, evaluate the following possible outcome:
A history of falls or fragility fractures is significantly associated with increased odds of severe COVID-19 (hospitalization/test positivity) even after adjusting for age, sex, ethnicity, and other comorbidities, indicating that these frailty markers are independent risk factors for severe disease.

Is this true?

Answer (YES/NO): NO